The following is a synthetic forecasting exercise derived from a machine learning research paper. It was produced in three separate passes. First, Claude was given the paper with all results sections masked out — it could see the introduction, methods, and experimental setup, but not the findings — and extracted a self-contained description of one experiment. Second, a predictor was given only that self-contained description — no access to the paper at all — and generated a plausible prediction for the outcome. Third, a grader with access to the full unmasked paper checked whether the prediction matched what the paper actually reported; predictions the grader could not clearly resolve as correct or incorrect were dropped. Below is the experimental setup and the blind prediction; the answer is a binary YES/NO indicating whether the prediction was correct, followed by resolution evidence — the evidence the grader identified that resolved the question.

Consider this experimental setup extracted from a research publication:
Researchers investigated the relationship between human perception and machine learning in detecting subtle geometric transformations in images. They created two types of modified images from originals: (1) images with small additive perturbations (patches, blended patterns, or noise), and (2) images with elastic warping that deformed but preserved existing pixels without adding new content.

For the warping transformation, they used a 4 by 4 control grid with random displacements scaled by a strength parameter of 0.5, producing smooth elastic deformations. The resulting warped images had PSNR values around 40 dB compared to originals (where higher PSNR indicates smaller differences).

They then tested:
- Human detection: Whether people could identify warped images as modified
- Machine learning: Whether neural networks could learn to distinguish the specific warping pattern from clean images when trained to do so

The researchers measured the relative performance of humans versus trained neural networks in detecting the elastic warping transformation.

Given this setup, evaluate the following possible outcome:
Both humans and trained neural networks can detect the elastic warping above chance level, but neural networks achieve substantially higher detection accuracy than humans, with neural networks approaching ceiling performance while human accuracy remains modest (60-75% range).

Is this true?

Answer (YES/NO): YES